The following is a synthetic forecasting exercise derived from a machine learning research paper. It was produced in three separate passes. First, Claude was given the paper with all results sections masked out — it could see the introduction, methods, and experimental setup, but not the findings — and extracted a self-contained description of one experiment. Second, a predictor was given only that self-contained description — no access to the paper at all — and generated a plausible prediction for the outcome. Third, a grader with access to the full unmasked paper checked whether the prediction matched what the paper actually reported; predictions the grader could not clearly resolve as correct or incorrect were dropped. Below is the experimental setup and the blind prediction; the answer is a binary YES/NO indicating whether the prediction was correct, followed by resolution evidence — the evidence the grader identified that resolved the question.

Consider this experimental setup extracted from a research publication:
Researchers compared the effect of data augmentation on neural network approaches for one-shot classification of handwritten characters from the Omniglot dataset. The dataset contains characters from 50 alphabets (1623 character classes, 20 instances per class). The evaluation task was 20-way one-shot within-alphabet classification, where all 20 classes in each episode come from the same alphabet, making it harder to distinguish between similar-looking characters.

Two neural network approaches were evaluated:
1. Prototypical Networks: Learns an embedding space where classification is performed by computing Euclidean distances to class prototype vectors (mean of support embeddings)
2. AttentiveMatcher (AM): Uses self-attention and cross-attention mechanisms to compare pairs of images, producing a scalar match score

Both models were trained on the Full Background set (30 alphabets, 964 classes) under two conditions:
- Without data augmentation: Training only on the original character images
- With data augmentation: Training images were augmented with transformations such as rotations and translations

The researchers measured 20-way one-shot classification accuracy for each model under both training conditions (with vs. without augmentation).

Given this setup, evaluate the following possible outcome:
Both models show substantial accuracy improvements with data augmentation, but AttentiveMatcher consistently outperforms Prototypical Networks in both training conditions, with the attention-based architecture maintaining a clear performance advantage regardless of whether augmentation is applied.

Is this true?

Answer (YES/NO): NO